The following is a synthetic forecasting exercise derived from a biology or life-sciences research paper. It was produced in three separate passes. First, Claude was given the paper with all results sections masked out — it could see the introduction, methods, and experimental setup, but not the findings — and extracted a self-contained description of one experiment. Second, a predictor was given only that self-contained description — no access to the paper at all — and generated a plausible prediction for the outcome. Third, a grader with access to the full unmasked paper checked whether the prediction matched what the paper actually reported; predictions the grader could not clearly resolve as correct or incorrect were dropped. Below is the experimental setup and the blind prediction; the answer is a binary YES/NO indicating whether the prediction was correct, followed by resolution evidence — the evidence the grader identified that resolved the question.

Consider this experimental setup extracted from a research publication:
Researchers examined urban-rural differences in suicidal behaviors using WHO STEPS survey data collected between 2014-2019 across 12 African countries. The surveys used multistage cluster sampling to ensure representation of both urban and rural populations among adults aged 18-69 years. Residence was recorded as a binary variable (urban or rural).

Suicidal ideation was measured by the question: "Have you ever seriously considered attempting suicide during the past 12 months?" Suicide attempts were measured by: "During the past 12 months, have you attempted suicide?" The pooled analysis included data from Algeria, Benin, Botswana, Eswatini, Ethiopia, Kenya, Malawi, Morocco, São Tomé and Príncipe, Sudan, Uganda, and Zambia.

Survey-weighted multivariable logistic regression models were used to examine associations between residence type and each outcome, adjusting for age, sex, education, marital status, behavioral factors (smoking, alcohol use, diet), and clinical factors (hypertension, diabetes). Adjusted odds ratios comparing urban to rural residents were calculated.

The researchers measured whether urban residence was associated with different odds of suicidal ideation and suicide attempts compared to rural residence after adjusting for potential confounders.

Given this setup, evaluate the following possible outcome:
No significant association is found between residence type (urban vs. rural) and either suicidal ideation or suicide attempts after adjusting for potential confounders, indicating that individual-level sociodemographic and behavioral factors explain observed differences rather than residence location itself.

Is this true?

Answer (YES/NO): YES